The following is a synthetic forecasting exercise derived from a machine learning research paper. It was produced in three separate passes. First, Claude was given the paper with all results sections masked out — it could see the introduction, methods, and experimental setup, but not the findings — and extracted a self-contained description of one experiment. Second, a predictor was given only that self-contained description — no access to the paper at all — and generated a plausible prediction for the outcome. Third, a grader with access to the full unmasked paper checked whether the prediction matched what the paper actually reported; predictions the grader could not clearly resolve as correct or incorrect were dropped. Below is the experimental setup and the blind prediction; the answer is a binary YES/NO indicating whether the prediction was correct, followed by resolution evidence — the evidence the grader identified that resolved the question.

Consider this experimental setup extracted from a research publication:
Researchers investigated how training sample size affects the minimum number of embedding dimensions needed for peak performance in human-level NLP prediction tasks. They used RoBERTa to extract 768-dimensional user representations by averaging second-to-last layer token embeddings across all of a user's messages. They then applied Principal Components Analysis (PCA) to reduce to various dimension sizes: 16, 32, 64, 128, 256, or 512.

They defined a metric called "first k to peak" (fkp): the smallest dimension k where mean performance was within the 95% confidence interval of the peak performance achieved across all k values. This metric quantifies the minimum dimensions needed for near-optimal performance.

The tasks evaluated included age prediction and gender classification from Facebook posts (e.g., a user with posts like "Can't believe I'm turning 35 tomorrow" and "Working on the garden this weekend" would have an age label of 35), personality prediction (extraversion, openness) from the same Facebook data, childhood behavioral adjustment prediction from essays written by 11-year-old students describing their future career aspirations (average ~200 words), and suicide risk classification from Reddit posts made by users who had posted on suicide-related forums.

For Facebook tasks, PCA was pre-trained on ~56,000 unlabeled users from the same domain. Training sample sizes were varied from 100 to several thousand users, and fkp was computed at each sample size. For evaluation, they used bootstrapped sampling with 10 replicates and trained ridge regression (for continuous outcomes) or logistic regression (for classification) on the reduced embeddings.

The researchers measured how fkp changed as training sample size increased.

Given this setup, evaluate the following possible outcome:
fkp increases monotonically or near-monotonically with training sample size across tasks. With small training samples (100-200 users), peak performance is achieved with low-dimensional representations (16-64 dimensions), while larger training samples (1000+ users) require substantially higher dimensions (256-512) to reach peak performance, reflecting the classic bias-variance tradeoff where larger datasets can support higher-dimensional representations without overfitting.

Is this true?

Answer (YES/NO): NO